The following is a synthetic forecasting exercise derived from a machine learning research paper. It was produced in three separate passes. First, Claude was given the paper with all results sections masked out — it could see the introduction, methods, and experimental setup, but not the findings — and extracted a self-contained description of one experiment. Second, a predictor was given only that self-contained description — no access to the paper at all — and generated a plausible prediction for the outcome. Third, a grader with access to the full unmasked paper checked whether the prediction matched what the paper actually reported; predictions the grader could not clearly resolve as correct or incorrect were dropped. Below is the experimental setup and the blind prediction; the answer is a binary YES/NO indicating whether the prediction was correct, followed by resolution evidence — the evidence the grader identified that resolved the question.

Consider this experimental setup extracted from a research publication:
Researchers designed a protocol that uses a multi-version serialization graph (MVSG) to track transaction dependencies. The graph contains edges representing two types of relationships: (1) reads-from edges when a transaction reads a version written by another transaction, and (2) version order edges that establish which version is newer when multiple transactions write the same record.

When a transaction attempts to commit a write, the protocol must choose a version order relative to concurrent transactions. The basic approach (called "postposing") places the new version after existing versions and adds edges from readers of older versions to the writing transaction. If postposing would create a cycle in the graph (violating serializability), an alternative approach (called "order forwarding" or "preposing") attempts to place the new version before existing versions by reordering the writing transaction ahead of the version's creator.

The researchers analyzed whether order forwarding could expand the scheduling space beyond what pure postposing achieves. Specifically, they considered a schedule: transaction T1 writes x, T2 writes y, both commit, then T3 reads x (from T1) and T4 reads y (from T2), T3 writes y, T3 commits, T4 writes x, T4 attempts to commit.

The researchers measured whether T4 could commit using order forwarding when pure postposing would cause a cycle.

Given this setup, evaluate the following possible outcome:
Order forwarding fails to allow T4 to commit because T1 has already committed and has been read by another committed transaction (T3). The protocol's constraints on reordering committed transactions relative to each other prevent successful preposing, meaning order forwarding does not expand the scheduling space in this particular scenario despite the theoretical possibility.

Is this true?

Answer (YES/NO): NO